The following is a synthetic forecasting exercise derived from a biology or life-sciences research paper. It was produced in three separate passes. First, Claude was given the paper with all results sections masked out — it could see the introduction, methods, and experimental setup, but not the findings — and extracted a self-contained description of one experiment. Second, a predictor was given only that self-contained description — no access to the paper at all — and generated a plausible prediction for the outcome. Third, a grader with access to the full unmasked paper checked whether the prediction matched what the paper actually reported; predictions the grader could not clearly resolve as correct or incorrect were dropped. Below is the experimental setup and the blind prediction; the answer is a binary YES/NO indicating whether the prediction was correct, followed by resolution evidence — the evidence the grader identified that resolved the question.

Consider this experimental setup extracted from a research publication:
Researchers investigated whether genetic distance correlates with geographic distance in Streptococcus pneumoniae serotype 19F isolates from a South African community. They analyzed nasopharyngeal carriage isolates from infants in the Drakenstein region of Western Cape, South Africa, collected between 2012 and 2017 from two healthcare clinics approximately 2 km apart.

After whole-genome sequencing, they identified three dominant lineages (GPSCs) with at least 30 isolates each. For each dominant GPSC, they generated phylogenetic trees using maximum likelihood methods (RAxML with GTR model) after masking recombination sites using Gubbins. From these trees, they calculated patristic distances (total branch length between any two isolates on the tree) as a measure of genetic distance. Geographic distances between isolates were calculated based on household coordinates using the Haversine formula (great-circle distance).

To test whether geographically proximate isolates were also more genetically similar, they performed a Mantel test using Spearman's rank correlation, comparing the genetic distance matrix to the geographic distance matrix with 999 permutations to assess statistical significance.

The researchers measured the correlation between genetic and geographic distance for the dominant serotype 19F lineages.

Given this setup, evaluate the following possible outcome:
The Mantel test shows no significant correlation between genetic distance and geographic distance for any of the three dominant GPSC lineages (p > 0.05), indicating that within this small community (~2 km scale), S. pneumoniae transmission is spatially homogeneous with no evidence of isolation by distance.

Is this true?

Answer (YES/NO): NO